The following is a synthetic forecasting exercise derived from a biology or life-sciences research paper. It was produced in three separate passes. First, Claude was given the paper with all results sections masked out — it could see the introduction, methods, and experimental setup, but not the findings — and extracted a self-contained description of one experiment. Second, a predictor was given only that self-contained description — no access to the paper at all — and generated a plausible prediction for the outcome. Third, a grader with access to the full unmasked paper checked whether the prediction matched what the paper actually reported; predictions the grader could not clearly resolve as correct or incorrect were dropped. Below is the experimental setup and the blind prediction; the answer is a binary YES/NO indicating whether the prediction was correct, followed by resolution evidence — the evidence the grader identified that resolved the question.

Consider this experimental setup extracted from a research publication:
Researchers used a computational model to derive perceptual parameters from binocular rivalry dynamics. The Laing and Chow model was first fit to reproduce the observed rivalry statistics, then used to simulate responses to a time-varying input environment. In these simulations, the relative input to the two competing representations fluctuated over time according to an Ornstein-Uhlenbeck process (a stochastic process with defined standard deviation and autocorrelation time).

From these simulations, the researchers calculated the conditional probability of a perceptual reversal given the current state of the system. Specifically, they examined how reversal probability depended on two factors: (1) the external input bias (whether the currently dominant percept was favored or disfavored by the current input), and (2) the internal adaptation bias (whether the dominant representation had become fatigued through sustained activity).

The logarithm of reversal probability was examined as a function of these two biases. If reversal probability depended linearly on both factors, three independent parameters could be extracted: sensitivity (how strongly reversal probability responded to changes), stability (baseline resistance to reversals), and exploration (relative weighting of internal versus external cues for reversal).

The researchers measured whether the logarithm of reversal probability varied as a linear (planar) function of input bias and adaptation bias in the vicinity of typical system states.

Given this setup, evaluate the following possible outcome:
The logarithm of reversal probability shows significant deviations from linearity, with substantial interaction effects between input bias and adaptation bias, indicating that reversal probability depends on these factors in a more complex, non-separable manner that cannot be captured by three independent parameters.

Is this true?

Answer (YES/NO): NO